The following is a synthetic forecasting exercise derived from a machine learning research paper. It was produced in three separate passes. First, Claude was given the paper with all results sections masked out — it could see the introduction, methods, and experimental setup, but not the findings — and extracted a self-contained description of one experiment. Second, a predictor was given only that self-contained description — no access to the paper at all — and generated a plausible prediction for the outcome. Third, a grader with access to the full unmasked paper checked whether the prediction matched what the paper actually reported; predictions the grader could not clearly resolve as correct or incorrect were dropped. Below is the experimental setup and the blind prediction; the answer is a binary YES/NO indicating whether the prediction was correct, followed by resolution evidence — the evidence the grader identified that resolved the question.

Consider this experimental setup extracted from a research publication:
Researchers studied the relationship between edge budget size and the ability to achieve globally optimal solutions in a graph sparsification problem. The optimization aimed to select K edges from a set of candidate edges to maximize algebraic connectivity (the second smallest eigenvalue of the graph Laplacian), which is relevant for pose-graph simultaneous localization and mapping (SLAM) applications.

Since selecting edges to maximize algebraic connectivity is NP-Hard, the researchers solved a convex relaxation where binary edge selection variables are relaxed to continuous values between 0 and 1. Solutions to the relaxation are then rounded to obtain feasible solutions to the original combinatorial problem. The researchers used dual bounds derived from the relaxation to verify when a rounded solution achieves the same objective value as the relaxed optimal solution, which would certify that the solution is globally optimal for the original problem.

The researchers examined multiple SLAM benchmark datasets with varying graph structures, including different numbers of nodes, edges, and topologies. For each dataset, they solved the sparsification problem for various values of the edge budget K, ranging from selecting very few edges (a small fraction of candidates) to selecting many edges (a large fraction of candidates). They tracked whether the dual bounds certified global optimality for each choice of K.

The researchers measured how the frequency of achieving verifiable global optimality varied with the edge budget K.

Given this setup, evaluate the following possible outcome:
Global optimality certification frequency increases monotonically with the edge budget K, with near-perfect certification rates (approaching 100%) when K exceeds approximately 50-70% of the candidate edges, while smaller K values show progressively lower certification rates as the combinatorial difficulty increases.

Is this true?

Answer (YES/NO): NO